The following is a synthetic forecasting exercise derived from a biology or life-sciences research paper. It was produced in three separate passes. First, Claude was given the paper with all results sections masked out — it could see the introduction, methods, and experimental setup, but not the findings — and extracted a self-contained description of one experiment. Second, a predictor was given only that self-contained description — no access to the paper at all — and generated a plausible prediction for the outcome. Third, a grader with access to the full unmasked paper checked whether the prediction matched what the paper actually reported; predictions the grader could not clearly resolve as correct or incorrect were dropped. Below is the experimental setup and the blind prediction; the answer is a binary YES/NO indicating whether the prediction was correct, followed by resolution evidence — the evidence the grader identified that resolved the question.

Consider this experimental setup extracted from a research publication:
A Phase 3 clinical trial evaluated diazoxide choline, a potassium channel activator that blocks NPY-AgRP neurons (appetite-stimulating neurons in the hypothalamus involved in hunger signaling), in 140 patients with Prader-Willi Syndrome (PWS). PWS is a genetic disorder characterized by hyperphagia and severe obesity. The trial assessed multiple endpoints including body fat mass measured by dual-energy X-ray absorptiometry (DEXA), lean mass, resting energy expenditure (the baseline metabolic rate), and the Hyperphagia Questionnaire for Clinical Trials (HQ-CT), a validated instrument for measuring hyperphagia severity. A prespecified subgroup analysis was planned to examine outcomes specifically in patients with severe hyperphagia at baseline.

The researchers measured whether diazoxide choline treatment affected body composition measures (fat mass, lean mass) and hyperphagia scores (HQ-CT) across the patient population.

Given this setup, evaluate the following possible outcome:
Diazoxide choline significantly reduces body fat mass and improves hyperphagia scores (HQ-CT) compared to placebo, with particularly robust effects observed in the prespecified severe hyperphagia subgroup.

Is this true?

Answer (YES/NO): NO